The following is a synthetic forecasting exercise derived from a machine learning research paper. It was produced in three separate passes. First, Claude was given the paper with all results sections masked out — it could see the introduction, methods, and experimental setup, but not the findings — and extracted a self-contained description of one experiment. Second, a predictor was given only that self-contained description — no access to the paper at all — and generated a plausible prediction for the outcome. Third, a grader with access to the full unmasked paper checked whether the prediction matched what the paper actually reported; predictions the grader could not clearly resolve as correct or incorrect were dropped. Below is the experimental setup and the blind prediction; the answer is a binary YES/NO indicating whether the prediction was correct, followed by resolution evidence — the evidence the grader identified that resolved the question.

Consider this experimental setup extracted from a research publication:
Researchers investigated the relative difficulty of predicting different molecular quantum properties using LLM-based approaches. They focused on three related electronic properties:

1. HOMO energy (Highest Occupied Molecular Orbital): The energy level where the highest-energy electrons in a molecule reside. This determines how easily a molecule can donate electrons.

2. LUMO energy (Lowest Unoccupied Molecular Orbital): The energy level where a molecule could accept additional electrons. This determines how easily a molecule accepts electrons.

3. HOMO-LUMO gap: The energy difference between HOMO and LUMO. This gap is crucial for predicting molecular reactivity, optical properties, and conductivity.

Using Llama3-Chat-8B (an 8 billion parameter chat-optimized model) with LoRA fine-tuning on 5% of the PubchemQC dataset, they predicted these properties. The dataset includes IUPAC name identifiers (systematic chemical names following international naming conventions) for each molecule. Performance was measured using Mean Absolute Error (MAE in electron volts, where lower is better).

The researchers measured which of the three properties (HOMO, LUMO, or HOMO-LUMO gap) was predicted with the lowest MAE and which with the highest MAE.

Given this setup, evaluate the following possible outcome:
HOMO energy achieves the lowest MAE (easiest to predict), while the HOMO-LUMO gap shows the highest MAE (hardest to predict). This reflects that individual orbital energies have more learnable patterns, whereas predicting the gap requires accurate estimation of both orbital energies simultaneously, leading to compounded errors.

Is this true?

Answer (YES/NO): YES